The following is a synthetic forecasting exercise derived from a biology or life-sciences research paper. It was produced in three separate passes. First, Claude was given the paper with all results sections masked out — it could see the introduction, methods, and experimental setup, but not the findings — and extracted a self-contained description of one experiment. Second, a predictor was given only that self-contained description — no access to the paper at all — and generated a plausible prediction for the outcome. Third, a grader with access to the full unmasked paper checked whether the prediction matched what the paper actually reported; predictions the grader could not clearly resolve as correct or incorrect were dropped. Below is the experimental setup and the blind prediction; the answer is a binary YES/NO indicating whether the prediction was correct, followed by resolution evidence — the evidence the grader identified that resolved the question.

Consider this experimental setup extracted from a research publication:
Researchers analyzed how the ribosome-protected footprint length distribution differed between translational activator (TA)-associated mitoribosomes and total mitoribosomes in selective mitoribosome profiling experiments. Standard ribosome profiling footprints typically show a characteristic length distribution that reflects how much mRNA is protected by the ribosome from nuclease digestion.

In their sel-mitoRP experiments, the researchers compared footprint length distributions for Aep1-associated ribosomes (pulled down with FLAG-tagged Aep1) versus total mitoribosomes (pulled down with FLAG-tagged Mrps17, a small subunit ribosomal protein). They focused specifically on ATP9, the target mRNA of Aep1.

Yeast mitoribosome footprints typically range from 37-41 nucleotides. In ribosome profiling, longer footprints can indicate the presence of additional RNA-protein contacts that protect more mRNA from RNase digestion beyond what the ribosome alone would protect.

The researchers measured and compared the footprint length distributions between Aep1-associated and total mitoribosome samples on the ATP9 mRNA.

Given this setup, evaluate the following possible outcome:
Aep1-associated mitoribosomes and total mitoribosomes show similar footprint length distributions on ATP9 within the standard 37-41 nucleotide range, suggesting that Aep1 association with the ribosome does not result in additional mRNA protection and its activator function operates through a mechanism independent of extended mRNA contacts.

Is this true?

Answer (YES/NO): NO